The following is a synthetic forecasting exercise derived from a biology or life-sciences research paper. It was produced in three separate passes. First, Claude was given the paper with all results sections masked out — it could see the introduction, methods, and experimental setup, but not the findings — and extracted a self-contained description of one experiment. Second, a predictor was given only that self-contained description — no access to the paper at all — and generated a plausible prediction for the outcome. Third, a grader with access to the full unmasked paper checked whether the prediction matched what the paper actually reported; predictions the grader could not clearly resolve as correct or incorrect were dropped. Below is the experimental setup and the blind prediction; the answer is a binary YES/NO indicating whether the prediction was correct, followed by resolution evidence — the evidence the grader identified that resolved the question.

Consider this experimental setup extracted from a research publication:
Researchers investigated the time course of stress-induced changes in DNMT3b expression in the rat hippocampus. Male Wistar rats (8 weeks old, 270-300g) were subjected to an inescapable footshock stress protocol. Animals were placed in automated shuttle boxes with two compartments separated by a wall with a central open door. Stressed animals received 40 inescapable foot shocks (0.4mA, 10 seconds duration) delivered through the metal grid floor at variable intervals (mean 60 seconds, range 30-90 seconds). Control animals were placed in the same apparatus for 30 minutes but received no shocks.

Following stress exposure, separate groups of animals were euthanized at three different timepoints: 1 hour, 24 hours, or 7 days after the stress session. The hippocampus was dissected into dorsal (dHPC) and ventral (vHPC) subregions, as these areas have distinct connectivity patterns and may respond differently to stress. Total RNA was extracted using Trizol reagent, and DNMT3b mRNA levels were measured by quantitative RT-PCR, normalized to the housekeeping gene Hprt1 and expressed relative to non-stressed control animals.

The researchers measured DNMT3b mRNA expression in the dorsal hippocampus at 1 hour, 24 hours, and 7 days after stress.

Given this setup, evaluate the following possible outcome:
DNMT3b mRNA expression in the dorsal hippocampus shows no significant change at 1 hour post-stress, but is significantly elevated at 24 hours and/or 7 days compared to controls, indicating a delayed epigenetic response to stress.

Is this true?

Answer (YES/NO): NO